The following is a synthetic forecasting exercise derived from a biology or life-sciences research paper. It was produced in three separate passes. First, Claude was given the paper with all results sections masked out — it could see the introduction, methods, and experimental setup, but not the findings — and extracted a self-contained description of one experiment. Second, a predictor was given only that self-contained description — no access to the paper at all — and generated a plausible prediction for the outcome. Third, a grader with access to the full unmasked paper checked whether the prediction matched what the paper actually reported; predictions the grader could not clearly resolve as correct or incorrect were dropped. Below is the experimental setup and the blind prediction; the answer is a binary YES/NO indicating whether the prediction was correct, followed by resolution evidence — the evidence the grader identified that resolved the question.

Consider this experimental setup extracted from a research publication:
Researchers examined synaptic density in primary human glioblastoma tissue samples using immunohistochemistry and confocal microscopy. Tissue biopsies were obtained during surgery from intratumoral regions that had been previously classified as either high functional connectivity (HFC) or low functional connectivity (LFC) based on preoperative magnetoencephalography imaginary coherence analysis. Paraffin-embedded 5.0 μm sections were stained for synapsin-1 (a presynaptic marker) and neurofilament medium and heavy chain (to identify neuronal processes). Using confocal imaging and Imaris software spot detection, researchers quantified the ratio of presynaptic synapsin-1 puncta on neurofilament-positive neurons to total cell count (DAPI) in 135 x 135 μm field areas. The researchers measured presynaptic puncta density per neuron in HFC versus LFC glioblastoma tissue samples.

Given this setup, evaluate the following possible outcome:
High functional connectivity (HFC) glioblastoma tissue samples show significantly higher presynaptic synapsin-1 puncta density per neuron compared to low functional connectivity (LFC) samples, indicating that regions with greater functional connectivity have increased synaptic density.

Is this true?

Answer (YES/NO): YES